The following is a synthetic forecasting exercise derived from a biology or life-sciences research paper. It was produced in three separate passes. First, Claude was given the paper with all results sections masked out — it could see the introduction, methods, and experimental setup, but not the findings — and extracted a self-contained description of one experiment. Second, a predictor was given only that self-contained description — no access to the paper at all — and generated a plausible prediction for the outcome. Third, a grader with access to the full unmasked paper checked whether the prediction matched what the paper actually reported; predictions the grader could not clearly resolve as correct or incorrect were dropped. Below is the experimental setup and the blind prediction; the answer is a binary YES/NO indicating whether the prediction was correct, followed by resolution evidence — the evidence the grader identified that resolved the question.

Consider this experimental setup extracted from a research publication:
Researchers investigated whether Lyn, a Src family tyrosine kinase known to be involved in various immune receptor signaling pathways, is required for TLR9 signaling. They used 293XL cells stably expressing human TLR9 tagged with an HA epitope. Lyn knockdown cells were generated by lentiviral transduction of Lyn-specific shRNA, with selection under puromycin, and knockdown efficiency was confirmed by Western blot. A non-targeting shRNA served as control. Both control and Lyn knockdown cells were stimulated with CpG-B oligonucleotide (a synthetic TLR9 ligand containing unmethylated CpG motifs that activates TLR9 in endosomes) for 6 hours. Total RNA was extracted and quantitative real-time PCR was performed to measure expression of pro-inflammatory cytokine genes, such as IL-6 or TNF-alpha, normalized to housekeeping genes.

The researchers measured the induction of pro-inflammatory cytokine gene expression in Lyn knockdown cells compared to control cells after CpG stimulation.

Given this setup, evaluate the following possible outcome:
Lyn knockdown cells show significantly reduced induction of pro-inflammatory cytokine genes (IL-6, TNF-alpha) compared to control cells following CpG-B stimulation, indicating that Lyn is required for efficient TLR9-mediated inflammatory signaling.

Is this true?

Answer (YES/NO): YES